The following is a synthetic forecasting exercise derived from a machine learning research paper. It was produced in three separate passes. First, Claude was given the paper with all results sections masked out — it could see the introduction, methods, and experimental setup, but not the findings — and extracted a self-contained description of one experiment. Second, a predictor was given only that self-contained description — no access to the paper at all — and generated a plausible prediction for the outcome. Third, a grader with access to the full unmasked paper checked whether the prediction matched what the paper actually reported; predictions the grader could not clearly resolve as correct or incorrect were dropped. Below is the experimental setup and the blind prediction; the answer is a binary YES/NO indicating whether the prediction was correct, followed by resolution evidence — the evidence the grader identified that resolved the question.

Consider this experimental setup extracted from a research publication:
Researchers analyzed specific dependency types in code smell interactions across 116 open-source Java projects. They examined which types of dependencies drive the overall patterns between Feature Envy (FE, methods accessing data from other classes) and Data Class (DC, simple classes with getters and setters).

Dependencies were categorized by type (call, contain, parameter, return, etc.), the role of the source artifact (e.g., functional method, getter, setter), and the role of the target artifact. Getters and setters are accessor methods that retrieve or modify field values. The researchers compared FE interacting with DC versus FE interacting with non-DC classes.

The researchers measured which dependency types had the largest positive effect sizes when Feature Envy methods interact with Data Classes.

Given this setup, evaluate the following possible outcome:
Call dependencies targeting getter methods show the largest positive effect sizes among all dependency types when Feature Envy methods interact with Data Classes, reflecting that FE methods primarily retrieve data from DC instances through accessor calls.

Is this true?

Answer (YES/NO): YES